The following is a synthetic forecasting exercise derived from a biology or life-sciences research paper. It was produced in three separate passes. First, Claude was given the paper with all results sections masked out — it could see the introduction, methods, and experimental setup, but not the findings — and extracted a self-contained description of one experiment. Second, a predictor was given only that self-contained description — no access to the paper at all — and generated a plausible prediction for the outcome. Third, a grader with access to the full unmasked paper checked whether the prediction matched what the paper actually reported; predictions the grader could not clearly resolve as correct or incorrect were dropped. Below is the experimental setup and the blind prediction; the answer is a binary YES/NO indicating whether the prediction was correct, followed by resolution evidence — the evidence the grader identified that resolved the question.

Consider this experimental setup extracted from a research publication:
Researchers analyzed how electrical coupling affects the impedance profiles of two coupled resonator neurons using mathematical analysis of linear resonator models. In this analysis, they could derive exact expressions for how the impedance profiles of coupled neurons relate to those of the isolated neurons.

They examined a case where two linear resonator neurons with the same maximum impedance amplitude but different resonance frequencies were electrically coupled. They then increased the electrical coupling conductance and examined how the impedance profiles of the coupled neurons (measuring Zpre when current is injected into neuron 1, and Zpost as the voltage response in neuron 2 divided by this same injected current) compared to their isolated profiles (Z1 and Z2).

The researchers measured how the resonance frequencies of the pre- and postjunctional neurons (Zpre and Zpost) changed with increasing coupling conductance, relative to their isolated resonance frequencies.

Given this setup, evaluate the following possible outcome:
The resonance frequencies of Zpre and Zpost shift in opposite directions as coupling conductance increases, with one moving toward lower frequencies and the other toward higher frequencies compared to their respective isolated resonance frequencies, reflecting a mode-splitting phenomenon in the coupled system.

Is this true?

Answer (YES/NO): NO